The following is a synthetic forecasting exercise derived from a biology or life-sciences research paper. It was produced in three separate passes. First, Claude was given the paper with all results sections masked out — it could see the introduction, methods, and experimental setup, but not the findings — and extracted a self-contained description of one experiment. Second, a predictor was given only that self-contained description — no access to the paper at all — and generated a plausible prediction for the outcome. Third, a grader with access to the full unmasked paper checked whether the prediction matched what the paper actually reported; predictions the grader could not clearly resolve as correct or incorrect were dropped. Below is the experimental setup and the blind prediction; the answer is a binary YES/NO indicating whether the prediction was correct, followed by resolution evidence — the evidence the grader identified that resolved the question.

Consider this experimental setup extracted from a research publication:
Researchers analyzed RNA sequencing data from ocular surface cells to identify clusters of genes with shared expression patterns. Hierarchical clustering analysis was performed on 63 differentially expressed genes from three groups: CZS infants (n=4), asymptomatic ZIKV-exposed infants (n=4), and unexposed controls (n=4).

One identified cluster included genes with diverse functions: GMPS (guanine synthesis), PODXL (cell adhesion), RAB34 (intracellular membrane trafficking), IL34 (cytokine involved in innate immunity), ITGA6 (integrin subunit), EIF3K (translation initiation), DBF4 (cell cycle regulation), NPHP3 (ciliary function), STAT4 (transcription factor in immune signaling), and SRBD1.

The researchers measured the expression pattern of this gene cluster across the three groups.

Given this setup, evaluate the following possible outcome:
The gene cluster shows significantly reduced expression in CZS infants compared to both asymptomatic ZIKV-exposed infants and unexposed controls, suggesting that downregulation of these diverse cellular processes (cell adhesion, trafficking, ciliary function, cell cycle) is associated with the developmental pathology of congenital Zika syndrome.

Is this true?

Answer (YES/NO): NO